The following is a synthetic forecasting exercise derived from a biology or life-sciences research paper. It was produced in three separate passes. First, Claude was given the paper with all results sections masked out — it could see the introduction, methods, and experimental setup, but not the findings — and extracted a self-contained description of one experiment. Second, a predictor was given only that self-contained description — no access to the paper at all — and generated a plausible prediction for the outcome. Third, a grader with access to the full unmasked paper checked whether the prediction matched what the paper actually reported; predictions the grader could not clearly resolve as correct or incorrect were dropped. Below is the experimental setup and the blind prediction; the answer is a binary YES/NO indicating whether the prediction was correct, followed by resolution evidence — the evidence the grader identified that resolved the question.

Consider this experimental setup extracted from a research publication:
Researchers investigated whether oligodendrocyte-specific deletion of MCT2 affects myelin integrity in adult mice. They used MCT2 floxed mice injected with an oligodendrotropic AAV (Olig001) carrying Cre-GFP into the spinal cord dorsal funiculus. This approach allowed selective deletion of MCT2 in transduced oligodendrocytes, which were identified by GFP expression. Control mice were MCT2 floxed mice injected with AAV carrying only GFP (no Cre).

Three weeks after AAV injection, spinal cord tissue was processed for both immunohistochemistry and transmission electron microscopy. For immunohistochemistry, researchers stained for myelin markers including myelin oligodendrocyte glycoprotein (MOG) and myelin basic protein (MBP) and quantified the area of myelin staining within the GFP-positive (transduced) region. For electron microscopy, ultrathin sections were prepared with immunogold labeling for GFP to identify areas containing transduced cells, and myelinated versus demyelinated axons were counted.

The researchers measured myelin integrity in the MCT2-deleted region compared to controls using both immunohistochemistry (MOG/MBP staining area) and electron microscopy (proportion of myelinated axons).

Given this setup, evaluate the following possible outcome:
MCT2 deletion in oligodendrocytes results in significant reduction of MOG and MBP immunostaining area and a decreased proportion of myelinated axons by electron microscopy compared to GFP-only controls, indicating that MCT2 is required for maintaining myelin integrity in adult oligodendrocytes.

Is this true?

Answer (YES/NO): NO